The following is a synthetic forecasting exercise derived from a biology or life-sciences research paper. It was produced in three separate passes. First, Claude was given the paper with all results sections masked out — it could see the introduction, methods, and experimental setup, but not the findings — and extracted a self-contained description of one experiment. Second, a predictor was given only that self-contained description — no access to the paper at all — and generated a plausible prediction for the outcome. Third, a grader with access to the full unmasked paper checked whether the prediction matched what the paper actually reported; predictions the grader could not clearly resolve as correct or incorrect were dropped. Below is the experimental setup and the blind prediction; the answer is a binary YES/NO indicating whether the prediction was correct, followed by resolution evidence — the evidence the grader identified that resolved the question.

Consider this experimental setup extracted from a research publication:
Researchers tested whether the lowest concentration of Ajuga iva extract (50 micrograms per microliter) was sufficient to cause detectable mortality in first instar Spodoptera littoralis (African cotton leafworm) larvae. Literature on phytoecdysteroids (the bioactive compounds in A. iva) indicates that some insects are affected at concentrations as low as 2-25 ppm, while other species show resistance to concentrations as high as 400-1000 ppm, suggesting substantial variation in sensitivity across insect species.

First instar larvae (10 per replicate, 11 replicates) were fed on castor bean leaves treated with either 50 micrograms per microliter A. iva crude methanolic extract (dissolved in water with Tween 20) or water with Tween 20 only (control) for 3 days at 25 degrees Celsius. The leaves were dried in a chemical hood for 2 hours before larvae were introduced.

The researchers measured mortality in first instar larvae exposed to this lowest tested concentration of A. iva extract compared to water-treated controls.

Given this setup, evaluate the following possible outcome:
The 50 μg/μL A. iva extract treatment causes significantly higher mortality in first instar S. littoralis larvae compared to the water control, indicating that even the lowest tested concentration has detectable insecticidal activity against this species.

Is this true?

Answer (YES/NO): YES